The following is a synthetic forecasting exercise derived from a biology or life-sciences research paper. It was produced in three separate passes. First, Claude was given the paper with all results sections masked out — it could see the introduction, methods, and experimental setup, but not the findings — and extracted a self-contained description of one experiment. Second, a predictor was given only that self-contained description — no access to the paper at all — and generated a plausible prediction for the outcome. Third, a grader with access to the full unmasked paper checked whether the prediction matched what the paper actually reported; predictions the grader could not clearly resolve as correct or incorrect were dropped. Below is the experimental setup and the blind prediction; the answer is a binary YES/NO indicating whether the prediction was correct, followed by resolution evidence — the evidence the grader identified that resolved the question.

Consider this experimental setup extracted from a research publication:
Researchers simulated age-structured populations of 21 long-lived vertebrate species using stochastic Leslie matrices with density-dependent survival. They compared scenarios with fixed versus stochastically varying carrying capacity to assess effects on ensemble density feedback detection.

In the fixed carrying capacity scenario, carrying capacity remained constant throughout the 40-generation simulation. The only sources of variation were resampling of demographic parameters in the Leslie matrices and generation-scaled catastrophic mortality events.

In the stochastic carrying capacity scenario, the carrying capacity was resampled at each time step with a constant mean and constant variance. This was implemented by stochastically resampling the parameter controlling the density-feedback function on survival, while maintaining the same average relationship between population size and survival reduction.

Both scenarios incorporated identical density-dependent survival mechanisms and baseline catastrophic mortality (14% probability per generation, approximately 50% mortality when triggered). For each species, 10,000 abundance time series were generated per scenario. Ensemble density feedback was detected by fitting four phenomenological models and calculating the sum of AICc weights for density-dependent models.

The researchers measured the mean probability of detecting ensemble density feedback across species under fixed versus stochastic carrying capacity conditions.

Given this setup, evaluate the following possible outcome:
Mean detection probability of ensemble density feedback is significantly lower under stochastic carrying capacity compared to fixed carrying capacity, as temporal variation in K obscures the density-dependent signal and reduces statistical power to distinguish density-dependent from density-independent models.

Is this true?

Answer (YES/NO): NO